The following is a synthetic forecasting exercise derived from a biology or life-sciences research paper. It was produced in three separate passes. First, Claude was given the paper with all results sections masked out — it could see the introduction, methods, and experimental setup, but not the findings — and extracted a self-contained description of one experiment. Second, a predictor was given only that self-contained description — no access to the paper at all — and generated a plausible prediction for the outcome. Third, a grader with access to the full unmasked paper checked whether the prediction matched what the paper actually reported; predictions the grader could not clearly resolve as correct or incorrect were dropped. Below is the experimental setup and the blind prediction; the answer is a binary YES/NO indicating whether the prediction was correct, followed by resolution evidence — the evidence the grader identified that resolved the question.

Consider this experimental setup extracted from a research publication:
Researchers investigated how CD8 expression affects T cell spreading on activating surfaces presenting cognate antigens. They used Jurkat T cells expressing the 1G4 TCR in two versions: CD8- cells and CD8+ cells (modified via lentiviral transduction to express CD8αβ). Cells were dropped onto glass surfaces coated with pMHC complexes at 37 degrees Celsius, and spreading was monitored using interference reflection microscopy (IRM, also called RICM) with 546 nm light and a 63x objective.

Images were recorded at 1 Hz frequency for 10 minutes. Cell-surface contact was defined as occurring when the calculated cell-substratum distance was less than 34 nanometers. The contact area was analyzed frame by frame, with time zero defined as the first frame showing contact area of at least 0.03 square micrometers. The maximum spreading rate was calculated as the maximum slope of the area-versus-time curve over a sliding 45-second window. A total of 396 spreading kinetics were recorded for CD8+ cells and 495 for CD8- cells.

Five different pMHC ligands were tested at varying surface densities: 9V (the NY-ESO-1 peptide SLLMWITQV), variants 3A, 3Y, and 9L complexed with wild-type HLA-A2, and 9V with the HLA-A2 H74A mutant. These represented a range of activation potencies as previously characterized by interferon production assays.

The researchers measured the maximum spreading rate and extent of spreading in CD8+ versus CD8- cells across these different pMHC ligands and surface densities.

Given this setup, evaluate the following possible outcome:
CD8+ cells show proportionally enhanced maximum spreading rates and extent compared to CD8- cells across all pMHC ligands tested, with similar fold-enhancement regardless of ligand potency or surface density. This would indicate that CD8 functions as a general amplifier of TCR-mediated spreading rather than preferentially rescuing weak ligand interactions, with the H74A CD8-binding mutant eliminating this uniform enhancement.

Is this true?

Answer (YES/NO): NO